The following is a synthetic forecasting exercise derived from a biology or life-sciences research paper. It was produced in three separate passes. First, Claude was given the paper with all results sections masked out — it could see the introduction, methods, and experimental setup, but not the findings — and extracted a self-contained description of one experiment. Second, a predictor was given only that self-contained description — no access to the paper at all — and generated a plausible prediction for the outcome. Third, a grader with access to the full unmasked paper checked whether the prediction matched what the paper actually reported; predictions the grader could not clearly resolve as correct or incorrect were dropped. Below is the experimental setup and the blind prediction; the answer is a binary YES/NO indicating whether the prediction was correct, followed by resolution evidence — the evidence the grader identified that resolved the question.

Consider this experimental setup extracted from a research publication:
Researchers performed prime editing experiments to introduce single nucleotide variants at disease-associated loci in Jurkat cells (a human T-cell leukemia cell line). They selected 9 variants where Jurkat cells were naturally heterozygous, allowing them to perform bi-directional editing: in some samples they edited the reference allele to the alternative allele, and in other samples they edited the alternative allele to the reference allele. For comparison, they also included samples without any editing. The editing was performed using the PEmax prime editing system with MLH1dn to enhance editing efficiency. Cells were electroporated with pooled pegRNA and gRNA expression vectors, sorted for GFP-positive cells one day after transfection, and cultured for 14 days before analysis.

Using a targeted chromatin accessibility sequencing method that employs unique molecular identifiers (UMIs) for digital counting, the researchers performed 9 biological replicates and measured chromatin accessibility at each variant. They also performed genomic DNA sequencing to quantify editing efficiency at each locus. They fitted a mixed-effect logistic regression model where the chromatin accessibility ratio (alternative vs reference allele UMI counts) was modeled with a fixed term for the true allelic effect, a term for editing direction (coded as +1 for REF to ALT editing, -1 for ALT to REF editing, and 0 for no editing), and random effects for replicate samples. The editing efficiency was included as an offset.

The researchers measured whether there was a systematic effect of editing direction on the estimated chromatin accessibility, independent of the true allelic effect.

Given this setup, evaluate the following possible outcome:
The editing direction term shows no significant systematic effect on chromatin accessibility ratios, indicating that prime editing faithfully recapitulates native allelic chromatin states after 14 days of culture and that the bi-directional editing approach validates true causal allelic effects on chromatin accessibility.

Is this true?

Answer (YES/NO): NO